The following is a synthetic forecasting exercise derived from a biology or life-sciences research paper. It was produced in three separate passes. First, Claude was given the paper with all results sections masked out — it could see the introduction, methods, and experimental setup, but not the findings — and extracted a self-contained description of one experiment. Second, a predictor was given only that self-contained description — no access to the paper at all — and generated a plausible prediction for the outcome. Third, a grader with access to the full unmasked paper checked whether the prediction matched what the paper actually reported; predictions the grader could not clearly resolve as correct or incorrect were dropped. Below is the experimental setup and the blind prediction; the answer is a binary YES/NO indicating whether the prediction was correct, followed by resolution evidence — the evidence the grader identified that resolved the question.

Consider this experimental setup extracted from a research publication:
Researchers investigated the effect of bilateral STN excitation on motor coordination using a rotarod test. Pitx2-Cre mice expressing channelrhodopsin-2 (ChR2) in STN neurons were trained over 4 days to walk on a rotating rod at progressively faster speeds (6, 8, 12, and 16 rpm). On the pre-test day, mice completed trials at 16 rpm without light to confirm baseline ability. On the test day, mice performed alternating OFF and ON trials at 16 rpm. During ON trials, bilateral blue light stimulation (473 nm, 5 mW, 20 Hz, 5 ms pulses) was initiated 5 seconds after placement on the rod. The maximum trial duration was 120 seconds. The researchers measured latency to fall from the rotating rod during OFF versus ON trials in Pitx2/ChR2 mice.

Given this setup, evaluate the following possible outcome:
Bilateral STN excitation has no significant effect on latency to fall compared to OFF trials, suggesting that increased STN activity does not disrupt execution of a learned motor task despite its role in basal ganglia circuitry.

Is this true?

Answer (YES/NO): NO